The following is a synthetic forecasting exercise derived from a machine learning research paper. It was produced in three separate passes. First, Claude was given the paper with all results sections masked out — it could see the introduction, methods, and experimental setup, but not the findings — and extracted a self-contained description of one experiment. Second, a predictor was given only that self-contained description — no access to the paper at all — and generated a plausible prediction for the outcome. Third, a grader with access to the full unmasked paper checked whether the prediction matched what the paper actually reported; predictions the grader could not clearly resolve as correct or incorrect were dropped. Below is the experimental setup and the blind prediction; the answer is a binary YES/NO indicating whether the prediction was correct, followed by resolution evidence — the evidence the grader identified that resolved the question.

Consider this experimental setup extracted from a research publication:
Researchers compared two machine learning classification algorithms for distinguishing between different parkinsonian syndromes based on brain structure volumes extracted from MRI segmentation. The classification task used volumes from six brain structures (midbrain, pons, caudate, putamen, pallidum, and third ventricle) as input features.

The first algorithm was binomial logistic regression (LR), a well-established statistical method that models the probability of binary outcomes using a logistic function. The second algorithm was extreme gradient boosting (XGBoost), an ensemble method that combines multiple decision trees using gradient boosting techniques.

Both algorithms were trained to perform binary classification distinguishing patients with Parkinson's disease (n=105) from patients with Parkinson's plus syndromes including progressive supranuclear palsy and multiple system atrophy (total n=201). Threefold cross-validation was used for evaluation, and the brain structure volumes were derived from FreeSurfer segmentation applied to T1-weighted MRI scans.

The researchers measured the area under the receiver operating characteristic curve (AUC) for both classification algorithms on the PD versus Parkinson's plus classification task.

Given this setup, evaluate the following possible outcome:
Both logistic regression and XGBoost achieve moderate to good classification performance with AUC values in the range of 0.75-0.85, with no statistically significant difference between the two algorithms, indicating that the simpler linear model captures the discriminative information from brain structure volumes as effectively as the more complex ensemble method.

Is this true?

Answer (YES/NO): NO